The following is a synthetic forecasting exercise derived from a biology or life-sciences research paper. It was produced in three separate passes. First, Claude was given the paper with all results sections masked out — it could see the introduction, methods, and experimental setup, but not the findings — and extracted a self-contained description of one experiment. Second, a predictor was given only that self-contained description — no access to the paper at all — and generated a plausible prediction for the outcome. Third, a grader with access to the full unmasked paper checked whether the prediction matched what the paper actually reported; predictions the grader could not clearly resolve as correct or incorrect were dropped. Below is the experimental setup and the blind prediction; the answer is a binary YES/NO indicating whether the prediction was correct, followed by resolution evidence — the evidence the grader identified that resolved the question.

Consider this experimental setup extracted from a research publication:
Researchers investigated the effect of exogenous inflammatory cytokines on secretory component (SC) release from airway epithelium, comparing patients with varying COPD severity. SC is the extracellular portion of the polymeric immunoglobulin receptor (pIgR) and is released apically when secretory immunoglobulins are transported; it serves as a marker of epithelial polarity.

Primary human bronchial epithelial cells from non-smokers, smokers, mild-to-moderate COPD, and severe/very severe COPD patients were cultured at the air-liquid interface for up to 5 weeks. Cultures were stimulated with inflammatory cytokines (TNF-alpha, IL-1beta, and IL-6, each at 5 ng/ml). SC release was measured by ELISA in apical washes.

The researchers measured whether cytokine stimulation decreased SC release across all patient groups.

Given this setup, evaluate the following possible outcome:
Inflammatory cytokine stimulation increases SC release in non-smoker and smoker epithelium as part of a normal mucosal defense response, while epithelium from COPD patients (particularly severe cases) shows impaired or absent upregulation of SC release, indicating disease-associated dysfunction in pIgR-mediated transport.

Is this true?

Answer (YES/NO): NO